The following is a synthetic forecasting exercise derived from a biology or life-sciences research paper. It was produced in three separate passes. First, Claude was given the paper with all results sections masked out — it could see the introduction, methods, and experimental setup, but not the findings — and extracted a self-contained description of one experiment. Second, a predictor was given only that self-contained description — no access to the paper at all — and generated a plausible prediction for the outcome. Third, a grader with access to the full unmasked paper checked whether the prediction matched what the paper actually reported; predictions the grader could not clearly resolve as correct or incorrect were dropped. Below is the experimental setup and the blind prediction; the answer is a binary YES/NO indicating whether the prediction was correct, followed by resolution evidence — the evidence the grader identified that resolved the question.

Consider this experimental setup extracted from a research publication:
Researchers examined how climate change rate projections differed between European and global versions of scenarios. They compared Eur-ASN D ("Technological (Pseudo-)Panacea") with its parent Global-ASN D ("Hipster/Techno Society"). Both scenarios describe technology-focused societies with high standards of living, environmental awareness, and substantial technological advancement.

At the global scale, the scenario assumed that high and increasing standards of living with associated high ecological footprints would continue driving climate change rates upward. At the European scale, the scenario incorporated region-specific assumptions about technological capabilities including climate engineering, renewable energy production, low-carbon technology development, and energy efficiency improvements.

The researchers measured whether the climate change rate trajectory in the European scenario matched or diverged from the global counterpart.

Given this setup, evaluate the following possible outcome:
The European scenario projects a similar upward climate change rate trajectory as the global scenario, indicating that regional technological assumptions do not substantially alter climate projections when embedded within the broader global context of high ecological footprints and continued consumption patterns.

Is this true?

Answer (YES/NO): NO